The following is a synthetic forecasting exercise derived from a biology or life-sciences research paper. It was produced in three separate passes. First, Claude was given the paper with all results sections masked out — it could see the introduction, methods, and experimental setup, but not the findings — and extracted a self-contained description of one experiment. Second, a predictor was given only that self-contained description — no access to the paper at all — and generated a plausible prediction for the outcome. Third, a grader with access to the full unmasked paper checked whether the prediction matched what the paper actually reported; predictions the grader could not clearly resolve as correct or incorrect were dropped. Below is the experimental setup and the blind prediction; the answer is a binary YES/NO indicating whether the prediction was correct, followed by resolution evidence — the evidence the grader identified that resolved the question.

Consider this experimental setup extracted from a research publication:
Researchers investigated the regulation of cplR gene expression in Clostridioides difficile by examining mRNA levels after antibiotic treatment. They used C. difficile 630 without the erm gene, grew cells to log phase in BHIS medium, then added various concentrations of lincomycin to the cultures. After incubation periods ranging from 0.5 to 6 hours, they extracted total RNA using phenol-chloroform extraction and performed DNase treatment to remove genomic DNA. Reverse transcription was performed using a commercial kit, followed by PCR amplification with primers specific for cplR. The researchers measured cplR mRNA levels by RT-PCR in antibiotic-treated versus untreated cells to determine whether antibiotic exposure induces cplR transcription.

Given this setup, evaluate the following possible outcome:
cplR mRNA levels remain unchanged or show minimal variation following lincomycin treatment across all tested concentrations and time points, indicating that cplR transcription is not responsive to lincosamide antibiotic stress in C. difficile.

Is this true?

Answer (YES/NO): NO